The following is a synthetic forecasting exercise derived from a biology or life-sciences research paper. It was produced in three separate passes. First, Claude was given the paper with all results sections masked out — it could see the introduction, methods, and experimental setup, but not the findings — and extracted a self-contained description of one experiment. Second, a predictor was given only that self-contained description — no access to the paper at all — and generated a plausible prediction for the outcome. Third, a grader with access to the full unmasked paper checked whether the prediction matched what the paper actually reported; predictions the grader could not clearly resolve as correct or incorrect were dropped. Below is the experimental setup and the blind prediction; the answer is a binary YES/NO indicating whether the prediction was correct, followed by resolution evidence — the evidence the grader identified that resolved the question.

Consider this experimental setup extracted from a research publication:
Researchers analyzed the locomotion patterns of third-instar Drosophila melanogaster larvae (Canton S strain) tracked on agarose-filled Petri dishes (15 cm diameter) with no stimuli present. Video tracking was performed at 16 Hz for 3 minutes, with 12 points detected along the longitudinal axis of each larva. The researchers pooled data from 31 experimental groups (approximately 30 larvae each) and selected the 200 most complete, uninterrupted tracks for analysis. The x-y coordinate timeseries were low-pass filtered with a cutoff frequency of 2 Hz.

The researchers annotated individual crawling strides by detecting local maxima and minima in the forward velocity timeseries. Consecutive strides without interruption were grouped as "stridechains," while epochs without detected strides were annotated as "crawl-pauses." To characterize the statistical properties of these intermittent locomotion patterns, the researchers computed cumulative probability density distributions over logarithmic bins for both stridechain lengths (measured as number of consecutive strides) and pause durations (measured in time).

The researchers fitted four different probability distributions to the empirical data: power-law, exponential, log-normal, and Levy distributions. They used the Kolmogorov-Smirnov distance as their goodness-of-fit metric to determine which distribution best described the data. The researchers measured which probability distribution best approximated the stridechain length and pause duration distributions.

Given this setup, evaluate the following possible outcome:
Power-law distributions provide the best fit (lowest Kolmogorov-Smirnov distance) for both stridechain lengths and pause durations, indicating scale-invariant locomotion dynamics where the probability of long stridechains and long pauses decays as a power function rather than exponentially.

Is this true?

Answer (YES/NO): NO